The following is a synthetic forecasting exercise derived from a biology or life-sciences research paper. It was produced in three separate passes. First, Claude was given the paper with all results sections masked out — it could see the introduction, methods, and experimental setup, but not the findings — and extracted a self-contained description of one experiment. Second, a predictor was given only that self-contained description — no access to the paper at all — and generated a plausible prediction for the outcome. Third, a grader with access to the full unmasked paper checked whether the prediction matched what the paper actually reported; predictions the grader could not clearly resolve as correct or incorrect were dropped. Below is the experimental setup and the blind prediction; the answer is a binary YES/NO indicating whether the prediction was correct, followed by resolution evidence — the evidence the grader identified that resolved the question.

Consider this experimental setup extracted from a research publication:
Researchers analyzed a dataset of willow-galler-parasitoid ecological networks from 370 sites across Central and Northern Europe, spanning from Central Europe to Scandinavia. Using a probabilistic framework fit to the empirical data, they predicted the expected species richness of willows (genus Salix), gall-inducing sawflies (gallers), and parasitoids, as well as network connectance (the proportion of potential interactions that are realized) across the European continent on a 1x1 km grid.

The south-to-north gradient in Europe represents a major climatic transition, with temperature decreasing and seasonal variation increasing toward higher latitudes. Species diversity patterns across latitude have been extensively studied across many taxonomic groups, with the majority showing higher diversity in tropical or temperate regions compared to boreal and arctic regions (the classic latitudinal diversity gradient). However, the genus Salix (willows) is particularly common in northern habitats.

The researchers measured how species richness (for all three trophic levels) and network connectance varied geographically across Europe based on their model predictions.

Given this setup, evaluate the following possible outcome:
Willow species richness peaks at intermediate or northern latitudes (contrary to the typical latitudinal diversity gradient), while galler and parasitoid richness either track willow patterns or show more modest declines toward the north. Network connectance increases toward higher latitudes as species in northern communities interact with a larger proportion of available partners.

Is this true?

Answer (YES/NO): YES